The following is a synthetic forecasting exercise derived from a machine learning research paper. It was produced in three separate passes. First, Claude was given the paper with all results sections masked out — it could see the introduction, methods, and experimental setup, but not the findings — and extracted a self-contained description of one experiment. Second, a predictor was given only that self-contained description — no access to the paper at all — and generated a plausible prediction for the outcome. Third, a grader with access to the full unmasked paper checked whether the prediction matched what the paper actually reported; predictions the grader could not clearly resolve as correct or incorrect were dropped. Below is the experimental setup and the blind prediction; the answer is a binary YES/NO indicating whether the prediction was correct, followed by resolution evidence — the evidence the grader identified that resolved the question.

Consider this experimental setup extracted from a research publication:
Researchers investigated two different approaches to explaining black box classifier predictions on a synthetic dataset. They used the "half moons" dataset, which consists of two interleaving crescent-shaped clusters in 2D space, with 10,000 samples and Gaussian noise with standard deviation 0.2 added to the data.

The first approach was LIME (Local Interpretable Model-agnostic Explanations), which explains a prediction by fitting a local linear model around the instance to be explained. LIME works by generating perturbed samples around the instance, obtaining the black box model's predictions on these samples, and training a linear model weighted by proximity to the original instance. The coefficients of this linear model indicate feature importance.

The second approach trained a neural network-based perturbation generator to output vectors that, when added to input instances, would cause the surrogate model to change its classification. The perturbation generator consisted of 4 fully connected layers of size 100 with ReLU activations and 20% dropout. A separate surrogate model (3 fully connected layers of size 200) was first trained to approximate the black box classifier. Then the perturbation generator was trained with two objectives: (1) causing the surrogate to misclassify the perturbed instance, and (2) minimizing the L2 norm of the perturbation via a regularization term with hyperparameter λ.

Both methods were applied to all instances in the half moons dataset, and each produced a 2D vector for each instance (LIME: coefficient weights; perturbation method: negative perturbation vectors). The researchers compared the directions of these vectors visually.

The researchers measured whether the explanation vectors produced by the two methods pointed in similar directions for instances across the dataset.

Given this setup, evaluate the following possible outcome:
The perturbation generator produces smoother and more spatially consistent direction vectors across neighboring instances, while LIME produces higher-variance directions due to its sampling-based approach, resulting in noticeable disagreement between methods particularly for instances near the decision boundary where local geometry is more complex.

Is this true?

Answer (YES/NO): NO